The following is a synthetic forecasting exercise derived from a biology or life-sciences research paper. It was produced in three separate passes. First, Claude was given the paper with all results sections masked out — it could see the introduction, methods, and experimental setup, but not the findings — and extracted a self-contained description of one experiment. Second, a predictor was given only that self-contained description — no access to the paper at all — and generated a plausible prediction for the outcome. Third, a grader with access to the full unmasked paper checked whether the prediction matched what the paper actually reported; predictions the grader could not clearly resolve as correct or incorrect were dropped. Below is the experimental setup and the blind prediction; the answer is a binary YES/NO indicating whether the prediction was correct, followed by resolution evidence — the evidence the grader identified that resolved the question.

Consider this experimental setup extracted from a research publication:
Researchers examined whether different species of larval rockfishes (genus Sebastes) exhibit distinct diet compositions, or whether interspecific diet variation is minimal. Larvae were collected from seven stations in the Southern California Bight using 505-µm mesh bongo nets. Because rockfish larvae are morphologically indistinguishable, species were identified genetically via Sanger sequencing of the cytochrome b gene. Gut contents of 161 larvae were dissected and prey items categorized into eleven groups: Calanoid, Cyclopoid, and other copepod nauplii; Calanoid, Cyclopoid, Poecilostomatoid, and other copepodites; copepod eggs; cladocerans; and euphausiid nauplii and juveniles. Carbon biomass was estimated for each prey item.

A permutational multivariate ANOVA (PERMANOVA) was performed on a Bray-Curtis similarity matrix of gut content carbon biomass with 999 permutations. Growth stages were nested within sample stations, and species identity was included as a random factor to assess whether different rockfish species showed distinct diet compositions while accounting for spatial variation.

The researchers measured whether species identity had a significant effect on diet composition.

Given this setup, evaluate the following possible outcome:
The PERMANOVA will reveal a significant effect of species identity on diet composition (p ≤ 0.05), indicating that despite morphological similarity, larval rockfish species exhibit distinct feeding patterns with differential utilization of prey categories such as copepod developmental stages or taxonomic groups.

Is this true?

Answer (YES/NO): NO